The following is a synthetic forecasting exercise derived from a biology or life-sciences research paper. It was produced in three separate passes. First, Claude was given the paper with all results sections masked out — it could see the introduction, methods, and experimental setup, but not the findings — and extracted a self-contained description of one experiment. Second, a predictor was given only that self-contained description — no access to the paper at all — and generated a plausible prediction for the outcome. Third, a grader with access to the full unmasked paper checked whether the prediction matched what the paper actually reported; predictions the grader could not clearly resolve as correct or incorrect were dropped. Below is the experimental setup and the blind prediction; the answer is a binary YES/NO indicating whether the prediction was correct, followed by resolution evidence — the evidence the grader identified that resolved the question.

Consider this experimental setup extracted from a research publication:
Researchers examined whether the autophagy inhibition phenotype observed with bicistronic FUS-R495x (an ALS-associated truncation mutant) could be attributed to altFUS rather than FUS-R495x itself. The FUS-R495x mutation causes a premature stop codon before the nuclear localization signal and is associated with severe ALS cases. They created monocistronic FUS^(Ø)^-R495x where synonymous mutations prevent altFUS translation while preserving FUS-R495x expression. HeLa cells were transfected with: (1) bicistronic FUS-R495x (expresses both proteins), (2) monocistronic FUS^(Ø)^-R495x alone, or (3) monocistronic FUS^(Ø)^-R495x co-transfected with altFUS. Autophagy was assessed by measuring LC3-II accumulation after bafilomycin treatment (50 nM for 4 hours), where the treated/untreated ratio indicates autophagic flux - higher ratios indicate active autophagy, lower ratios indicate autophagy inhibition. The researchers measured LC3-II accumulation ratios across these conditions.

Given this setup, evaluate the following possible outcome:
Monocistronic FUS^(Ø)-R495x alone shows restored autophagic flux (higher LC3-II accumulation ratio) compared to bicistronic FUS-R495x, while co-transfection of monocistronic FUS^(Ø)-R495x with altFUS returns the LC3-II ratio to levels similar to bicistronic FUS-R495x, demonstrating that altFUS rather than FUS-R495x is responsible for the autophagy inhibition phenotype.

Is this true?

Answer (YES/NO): YES